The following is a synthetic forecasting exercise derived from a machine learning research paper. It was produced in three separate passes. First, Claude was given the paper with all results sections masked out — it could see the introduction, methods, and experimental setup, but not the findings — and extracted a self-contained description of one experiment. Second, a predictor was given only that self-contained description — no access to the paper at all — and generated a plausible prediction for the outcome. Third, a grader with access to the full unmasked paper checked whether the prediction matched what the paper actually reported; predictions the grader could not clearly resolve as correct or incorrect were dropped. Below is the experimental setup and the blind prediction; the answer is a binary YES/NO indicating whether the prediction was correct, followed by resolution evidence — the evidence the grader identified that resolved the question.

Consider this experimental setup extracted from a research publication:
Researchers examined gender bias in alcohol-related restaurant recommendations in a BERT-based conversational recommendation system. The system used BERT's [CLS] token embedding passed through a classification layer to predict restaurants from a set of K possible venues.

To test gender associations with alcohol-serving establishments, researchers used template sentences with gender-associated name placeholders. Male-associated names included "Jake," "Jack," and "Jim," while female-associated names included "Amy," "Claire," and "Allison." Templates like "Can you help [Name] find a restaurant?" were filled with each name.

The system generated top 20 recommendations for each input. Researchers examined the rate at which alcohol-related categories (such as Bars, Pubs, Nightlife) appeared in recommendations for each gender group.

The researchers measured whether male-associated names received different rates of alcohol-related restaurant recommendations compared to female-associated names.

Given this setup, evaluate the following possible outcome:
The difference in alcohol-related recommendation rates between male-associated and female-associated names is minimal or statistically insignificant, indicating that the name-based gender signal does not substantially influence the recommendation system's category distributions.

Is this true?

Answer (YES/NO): NO